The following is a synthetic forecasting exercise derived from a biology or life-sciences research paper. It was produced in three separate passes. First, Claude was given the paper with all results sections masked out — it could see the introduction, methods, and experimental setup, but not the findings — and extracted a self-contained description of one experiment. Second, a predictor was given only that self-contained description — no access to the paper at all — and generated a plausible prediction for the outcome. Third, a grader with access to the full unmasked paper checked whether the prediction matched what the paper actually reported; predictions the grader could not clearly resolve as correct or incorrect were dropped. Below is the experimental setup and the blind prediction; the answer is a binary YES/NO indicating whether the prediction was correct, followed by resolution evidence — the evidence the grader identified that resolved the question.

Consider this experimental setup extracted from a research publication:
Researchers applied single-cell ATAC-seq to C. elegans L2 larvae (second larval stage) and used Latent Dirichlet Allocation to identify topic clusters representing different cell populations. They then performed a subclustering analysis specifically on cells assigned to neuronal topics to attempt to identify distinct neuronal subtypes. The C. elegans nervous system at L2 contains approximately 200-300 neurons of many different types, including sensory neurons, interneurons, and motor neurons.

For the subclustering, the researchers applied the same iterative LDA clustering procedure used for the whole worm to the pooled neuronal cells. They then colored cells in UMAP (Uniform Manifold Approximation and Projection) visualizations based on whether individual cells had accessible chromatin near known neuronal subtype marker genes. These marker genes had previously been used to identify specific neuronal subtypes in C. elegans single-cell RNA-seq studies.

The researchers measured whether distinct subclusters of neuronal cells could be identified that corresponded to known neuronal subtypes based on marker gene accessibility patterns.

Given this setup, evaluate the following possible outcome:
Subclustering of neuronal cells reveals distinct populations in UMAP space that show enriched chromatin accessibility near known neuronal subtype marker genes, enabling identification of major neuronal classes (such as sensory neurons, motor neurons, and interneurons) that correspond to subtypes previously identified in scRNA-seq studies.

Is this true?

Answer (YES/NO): YES